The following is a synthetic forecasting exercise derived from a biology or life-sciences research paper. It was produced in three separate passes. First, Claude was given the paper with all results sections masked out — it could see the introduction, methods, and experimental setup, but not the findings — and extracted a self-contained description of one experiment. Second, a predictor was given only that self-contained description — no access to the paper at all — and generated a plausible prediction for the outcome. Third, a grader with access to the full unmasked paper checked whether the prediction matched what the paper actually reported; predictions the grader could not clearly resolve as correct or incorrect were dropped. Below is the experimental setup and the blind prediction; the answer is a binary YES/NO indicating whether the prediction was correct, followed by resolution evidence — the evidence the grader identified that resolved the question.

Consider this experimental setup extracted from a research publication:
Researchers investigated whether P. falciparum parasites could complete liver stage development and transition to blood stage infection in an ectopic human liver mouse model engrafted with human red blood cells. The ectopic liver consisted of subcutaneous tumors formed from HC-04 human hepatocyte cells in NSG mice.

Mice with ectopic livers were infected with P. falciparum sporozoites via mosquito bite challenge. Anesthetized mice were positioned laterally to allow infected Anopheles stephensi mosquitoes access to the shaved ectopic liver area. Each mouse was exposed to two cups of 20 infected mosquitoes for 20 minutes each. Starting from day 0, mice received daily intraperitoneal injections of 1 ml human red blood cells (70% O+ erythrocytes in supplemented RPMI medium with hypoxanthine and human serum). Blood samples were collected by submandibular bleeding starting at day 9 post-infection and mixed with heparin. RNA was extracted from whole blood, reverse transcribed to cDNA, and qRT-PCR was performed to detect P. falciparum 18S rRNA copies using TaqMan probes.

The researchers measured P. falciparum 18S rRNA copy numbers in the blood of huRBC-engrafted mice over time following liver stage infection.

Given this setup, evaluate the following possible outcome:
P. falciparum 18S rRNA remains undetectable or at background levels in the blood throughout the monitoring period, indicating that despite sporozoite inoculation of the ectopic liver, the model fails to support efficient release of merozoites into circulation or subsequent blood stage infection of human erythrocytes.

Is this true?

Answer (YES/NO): NO